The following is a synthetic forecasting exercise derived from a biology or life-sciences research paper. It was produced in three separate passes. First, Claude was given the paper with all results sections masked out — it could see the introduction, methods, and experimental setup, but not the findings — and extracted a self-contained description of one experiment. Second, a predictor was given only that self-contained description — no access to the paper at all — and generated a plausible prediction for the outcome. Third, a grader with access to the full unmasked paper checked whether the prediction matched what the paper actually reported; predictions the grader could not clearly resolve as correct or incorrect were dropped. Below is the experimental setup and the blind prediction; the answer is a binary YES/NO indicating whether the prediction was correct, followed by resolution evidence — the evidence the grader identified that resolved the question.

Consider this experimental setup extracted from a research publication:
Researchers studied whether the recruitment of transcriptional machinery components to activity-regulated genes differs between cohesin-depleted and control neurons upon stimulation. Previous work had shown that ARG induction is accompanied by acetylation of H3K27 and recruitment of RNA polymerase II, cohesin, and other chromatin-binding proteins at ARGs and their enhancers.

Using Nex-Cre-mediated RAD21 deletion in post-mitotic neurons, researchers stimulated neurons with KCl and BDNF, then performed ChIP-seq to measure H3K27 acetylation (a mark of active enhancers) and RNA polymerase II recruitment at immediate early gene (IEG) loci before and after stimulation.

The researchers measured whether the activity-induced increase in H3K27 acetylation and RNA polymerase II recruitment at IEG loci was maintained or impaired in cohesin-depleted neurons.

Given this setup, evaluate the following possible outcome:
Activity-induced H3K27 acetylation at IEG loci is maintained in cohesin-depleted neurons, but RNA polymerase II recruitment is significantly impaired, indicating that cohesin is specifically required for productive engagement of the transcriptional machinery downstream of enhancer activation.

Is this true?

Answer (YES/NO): NO